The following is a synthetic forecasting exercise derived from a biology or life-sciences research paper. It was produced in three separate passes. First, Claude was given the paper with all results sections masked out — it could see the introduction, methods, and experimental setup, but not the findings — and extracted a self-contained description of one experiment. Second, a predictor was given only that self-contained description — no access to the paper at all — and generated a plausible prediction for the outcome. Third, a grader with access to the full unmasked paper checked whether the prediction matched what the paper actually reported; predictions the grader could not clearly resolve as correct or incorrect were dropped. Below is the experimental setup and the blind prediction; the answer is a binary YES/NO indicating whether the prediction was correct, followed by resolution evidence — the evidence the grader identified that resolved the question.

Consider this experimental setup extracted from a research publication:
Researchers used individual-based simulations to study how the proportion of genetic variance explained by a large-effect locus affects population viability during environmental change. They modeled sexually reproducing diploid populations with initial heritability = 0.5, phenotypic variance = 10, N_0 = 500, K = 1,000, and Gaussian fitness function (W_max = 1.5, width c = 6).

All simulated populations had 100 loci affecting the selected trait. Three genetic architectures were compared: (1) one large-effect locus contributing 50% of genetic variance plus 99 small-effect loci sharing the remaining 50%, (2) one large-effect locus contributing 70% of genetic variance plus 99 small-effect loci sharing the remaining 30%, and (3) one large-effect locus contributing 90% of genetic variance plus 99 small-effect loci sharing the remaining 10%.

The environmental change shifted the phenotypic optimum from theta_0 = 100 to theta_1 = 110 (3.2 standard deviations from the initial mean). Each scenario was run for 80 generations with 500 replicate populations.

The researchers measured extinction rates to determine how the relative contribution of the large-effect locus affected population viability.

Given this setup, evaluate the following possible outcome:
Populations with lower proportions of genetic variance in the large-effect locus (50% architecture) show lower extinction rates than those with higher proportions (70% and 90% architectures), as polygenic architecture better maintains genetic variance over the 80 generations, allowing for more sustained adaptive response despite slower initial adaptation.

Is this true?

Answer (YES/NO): YES